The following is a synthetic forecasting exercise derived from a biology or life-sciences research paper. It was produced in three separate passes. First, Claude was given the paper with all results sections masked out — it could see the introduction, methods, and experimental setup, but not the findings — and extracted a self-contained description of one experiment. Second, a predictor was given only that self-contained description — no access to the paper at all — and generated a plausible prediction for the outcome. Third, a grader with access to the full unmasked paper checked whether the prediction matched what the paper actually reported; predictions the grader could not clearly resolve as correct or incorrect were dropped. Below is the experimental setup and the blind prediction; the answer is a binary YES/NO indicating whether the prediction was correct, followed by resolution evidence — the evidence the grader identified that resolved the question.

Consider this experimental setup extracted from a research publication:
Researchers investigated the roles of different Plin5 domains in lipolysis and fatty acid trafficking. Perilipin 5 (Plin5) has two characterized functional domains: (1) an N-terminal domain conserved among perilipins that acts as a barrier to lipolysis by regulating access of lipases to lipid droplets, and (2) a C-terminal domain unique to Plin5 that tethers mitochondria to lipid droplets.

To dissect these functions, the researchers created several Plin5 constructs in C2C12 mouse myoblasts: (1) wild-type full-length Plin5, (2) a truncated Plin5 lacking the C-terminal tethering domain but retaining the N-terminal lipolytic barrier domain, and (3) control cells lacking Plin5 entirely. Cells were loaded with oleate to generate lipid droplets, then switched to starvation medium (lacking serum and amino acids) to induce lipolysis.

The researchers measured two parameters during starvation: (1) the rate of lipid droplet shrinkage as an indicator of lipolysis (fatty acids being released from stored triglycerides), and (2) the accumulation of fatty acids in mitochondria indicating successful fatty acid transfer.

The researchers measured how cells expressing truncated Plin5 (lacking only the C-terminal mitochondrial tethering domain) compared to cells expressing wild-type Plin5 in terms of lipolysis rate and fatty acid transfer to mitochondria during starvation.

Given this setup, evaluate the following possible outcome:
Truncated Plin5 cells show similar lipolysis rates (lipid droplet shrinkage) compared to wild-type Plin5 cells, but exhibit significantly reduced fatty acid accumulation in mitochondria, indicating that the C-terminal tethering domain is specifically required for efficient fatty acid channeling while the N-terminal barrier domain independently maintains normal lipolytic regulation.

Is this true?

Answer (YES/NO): YES